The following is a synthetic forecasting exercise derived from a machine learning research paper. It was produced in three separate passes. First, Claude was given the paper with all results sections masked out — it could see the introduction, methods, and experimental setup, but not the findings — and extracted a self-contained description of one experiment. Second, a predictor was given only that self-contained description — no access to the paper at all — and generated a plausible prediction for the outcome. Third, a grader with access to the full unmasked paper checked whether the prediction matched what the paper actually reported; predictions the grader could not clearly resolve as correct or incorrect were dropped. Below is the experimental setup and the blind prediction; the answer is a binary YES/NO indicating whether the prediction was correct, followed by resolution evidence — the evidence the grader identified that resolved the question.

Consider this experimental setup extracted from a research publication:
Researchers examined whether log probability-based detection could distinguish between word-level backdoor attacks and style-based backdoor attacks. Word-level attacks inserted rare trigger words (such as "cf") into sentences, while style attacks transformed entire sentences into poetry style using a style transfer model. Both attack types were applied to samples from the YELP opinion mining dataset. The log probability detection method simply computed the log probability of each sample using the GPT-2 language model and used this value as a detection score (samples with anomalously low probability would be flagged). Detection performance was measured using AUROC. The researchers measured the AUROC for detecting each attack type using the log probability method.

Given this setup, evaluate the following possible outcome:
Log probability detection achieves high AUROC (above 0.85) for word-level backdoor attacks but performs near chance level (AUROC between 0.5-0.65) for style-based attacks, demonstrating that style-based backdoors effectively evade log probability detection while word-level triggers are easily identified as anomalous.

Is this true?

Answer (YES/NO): NO